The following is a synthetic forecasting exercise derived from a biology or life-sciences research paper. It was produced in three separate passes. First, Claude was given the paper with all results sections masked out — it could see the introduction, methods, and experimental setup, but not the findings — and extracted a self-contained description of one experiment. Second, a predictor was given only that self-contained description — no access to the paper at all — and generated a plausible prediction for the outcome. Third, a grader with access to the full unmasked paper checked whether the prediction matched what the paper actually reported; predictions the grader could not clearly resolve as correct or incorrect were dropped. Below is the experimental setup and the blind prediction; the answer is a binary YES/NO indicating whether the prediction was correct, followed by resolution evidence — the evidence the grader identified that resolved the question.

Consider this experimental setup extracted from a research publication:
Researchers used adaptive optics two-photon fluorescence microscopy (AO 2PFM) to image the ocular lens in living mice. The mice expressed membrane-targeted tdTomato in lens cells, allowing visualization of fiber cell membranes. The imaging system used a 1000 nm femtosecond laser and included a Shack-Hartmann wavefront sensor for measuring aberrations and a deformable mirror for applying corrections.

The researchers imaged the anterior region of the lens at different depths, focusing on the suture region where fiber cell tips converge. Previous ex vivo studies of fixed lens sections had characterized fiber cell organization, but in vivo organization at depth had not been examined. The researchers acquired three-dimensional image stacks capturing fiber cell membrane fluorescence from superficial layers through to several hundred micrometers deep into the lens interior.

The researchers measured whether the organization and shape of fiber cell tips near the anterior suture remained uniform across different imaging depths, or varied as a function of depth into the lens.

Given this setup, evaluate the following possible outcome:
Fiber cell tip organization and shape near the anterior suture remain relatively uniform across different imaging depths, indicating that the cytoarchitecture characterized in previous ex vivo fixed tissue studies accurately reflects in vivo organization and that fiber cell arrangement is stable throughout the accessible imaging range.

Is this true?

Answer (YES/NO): NO